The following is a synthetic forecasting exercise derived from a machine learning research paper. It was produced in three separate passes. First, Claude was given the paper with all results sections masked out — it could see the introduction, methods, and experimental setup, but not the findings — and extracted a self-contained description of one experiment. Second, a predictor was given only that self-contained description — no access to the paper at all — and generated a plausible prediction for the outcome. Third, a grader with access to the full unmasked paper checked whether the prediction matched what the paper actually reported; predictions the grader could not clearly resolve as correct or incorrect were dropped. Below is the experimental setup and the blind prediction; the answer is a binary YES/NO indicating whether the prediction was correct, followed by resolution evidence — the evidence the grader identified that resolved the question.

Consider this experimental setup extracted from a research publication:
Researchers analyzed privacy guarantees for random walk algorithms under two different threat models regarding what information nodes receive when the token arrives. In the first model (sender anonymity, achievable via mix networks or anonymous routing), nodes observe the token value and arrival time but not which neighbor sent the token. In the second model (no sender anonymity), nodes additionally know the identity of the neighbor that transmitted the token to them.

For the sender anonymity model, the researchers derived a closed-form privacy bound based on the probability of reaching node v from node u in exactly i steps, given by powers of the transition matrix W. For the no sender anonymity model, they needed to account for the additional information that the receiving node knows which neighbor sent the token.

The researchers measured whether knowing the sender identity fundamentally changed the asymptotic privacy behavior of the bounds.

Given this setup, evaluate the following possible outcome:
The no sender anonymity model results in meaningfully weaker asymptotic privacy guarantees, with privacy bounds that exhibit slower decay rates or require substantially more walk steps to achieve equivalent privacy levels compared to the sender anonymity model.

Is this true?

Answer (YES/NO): NO